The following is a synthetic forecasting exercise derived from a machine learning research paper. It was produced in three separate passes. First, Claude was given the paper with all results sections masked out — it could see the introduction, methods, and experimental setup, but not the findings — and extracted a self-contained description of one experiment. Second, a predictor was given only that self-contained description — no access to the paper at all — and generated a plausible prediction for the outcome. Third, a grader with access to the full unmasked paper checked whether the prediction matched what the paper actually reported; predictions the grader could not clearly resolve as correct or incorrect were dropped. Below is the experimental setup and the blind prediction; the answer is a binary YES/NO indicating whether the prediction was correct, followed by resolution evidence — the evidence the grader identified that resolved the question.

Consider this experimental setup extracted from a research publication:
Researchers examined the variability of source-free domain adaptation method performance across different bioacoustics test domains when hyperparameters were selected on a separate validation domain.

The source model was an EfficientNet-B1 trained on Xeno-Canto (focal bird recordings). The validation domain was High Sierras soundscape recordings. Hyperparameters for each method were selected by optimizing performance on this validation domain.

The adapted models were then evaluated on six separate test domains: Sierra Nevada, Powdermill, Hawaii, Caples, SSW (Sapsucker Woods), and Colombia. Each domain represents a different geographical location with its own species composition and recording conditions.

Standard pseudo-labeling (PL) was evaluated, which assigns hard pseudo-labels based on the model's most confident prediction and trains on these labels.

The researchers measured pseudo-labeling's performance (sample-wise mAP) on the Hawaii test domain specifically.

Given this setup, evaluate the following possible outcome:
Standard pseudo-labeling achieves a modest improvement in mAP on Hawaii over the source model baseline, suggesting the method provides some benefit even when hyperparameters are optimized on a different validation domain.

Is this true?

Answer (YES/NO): NO